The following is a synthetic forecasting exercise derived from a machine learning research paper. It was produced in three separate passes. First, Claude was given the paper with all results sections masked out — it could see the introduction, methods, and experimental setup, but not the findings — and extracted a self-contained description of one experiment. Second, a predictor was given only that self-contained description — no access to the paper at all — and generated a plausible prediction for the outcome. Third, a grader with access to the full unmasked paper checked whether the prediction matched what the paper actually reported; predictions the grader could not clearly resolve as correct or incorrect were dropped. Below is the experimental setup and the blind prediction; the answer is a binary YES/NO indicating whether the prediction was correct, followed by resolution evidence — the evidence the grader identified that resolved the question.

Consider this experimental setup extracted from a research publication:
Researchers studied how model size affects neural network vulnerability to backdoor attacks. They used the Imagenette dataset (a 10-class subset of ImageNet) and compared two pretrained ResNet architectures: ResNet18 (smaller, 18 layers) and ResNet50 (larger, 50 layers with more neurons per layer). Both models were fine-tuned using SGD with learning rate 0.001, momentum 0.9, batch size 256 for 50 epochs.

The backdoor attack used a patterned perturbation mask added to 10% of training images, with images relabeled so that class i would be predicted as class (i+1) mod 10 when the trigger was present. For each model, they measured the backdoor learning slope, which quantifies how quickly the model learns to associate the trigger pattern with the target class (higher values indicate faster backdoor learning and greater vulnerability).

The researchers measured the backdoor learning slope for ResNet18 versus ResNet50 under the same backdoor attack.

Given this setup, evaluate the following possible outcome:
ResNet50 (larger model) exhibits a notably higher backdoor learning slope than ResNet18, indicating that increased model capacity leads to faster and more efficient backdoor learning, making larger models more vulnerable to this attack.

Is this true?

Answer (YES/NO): YES